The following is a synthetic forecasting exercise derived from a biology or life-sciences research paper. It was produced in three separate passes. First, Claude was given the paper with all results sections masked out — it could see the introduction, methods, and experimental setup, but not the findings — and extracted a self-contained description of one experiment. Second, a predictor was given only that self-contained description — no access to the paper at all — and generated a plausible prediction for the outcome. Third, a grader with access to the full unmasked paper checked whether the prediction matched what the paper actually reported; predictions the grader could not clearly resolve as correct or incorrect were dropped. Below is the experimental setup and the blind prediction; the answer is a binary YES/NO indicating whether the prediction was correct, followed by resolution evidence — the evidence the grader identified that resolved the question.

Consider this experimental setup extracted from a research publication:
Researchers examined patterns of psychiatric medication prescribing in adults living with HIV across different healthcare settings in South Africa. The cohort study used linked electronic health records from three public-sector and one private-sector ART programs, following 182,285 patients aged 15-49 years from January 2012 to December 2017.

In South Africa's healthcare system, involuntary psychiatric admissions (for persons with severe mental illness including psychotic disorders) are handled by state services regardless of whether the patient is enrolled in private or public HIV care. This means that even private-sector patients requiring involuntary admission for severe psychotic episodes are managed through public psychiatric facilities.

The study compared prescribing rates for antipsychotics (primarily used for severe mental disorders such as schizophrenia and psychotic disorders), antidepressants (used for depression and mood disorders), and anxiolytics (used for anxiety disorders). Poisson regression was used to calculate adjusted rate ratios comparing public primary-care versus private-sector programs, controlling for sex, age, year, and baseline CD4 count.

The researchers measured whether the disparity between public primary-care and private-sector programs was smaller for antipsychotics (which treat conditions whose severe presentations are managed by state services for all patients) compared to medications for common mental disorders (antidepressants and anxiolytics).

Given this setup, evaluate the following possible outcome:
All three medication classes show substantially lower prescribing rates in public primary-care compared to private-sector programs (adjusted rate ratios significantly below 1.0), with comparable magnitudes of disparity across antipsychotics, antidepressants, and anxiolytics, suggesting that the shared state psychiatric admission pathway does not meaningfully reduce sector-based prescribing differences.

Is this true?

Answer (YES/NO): NO